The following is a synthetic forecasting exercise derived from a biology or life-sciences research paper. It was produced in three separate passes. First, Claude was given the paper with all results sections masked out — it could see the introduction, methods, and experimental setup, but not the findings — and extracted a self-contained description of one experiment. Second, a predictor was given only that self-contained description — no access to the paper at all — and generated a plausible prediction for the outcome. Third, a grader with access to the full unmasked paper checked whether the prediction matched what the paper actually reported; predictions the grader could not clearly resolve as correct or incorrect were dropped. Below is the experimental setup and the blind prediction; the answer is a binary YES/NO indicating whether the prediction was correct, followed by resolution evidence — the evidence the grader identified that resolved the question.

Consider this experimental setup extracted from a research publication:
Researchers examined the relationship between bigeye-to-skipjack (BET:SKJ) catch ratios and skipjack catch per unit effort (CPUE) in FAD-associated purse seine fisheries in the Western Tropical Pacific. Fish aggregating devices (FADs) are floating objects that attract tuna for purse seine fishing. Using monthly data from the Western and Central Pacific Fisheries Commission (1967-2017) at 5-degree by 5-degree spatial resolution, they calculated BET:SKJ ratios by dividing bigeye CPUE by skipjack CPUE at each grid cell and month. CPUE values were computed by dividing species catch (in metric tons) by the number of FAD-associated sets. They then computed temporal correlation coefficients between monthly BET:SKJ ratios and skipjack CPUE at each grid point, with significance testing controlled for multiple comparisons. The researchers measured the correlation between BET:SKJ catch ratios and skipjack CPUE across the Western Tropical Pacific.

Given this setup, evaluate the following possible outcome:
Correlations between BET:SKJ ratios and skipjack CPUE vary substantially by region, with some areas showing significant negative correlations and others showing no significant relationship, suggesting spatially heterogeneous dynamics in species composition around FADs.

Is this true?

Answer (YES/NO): NO